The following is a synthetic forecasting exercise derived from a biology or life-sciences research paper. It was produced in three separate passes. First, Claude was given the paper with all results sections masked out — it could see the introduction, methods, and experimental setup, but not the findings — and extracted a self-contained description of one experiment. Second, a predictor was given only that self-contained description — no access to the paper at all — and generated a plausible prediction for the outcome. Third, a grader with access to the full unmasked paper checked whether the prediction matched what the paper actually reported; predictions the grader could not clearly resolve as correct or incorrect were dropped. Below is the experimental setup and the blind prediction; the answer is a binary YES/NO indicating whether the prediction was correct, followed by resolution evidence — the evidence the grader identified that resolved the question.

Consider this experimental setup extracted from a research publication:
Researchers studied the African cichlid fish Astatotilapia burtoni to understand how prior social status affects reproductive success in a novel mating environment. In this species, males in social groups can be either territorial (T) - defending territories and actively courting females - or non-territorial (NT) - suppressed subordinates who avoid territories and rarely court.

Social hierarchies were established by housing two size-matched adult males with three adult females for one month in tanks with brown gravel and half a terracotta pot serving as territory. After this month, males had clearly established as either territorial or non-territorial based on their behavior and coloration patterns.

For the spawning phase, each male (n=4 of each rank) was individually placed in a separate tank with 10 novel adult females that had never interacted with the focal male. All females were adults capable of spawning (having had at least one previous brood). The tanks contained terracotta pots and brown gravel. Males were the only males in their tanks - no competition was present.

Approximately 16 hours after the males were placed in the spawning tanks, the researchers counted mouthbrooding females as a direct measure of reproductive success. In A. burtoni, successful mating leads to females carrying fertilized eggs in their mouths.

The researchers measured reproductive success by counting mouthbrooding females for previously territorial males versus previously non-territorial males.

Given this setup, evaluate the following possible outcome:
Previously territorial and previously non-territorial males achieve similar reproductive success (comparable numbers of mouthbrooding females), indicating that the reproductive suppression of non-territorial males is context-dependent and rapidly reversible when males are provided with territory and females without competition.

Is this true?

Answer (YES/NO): NO